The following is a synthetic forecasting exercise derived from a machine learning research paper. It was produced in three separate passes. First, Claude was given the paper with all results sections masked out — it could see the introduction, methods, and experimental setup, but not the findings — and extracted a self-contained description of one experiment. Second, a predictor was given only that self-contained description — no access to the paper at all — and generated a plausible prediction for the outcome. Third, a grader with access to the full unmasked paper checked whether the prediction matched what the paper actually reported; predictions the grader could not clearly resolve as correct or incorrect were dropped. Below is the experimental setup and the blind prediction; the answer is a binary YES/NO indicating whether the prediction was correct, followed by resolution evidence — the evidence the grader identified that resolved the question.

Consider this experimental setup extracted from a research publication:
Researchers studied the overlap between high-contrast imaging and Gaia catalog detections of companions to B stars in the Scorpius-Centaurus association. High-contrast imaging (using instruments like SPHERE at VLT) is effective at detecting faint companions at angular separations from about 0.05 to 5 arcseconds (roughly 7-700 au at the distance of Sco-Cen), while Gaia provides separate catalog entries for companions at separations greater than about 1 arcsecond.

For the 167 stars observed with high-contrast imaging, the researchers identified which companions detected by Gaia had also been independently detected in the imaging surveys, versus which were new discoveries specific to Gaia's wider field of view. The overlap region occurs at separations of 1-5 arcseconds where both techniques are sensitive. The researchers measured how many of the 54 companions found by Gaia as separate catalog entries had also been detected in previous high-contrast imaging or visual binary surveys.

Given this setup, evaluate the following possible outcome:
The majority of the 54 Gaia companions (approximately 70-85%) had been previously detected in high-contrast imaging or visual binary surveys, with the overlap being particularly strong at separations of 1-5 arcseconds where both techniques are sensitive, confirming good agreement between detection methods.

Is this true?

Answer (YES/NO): NO